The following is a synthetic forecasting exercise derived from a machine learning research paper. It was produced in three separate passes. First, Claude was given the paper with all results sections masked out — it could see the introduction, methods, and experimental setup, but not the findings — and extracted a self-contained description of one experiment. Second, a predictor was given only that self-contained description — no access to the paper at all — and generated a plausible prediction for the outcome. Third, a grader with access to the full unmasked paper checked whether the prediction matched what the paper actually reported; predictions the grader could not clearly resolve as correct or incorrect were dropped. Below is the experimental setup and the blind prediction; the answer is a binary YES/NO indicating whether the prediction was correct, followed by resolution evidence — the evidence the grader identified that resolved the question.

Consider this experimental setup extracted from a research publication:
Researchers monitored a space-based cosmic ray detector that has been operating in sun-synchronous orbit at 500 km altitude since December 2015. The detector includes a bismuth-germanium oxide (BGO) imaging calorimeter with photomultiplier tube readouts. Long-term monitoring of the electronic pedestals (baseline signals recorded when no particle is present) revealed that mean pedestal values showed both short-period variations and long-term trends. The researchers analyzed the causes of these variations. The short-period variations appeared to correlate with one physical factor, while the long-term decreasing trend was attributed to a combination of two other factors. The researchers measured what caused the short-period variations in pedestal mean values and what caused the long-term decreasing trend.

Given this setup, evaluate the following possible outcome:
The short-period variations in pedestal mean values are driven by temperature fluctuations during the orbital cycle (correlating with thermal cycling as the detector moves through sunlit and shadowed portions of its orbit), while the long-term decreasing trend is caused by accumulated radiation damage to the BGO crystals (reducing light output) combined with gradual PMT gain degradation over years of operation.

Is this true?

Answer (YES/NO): NO